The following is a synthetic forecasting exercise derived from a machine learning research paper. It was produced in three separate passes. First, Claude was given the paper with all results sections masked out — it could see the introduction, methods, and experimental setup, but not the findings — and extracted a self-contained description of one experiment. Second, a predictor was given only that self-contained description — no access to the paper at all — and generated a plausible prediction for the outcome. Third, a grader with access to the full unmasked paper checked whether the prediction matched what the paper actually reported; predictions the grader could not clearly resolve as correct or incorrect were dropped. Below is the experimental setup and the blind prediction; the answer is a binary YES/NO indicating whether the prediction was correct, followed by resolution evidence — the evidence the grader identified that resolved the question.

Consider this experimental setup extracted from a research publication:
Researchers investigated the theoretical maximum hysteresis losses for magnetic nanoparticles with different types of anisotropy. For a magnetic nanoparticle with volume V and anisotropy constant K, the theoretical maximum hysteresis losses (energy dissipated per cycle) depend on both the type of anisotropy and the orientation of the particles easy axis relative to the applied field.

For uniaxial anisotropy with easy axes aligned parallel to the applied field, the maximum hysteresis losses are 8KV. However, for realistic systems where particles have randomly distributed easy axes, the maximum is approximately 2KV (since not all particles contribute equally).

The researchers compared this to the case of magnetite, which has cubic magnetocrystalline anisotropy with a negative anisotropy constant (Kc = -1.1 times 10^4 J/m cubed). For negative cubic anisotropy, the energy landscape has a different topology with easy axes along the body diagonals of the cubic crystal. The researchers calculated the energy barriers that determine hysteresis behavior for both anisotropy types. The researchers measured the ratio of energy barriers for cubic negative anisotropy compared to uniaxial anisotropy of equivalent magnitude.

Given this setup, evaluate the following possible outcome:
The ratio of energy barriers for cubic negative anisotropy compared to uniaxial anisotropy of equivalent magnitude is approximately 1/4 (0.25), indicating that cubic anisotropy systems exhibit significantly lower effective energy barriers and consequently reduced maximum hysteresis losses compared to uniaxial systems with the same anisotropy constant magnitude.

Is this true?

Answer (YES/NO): NO